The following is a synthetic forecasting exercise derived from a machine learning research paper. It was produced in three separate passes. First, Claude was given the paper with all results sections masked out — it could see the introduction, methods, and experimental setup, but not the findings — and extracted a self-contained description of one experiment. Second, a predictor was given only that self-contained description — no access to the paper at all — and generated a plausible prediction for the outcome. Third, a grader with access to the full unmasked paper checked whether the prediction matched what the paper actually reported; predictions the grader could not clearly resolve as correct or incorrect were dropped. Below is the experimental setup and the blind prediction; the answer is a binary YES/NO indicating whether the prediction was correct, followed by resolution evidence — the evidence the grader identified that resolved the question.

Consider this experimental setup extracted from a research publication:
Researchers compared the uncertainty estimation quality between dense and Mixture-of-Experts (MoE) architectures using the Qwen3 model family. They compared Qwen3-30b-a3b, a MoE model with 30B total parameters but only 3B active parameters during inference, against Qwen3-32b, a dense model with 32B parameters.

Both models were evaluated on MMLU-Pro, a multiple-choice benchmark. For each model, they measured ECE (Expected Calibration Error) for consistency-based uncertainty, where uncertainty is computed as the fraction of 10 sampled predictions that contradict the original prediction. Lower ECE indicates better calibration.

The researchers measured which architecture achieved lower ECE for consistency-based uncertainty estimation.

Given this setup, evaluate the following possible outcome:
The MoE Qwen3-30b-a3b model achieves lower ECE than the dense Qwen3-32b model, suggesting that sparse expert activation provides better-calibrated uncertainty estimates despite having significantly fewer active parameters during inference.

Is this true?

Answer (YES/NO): NO